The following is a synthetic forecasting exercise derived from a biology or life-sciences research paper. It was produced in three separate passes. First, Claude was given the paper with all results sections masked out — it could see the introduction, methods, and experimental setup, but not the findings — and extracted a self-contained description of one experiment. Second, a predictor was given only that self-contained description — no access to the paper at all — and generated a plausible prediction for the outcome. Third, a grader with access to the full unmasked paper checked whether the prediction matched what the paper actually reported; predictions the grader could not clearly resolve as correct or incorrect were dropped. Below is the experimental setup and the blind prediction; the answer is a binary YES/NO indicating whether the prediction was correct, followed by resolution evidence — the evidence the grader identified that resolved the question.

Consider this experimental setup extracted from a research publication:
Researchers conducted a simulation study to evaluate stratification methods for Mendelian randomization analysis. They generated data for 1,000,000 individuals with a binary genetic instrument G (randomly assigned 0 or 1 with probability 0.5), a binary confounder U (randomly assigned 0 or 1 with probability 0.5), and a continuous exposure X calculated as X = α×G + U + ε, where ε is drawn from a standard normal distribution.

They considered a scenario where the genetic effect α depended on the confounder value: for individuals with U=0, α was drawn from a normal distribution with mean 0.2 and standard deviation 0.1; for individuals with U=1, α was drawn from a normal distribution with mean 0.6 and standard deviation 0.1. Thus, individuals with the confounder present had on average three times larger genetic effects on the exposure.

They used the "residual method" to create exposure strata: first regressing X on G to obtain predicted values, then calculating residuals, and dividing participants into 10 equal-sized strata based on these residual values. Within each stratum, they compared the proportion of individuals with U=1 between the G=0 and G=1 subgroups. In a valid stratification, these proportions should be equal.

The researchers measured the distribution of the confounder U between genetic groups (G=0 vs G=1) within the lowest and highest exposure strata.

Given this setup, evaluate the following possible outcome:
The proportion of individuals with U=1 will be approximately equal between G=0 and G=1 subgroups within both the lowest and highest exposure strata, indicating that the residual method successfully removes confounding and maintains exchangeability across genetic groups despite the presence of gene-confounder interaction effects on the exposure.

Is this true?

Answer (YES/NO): NO